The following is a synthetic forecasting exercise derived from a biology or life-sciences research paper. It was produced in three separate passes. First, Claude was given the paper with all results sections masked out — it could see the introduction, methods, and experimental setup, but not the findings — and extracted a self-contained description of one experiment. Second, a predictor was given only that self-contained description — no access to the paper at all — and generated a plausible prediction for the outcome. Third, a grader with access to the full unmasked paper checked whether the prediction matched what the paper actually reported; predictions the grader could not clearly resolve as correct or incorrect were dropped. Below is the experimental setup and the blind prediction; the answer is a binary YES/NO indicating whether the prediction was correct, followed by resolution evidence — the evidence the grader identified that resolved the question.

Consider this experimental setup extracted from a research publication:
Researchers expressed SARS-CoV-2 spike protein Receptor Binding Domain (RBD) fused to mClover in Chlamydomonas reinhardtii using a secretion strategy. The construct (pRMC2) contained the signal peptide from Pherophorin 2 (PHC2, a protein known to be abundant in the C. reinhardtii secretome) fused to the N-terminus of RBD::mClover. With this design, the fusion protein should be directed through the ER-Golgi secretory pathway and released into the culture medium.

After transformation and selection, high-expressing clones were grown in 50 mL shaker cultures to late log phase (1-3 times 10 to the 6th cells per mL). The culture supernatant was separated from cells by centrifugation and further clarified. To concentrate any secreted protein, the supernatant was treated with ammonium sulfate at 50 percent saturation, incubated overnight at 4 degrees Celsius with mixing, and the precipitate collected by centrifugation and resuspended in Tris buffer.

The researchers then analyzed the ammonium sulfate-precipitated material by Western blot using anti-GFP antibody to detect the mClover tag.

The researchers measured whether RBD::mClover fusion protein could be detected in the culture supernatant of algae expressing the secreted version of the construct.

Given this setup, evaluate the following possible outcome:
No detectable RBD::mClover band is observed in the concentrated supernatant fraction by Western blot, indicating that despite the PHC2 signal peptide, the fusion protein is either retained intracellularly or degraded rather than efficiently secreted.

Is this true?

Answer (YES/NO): NO